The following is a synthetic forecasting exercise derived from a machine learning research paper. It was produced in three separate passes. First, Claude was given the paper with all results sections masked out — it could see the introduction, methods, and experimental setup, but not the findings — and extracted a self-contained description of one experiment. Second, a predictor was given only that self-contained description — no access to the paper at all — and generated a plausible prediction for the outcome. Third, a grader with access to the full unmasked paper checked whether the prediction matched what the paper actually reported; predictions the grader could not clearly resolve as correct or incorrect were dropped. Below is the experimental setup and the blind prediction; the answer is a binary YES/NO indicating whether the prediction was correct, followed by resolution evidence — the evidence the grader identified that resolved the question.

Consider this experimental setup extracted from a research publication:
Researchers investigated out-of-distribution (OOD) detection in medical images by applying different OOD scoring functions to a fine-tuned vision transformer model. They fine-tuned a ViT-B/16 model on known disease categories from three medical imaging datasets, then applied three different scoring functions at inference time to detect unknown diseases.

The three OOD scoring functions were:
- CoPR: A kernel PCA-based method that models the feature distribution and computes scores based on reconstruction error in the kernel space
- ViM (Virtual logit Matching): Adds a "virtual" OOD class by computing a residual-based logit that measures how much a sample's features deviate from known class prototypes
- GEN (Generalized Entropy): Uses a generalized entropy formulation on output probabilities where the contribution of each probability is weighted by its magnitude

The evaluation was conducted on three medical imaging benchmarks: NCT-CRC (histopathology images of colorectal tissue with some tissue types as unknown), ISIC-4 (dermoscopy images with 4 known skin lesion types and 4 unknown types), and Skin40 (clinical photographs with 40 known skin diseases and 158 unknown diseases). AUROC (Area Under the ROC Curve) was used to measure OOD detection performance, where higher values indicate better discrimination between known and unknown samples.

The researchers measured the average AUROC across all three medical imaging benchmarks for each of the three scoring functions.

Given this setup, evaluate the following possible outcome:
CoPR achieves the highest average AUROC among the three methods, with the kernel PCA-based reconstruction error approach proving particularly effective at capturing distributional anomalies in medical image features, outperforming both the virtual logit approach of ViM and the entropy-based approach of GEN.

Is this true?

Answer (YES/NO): NO